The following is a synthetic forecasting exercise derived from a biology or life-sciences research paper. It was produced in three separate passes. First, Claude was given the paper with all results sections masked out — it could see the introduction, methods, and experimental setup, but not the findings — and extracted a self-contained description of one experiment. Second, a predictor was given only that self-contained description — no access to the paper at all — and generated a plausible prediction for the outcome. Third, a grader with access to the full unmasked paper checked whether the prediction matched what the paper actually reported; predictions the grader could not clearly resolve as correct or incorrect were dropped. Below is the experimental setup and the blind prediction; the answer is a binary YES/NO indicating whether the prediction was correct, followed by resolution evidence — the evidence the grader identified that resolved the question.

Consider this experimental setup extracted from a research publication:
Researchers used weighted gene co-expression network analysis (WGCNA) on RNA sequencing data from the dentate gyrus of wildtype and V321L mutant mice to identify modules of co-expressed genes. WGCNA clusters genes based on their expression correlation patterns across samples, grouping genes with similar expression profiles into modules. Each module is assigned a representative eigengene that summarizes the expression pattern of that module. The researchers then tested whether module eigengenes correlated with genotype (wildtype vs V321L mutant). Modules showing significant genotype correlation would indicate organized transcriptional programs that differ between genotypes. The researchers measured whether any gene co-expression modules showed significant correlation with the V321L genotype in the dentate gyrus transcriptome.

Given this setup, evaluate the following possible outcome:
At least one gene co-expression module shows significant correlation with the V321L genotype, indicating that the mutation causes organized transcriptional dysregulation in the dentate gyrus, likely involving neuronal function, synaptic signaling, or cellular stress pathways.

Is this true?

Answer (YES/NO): YES